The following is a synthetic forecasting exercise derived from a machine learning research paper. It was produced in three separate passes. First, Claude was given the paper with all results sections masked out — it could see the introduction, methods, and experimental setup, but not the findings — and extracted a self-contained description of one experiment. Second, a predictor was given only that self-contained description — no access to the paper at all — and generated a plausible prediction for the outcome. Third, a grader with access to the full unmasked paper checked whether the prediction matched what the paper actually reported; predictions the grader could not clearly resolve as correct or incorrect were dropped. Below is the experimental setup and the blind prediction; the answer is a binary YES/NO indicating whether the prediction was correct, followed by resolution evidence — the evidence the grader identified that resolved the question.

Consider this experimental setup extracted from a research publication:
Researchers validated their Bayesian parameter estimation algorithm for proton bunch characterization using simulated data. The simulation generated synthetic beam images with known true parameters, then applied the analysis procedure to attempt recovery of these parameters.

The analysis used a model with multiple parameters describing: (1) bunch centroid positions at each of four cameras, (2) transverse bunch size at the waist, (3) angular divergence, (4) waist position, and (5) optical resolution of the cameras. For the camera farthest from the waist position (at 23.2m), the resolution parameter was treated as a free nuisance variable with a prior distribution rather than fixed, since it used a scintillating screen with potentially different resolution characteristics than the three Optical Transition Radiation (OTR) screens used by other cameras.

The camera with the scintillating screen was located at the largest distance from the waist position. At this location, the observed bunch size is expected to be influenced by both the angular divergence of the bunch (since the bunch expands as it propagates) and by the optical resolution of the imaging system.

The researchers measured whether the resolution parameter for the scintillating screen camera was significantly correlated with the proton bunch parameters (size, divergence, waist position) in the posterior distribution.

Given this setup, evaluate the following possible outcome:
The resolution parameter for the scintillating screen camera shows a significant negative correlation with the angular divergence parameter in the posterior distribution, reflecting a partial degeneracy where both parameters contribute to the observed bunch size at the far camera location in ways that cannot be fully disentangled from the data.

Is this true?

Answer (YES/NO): NO